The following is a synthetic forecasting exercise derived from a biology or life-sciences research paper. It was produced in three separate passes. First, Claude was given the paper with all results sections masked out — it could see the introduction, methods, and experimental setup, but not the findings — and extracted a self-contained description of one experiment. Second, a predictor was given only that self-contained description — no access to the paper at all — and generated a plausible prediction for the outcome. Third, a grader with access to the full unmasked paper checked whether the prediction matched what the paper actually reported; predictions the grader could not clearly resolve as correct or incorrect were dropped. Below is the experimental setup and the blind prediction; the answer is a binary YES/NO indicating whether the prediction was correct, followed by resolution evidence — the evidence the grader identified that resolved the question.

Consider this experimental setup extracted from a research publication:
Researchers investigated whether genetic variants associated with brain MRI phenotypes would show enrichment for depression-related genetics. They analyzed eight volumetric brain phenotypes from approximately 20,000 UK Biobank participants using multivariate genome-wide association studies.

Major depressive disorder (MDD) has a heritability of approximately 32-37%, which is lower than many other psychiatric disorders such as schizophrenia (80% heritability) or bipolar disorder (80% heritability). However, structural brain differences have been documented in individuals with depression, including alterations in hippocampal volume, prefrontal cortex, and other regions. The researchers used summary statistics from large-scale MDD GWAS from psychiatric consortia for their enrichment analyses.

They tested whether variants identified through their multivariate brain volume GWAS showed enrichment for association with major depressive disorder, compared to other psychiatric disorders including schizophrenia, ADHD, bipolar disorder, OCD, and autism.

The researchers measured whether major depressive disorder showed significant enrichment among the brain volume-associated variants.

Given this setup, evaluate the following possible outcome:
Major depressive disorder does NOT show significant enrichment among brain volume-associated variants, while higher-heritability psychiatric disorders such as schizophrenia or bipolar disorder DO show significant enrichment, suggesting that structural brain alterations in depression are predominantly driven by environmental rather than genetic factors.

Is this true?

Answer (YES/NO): NO